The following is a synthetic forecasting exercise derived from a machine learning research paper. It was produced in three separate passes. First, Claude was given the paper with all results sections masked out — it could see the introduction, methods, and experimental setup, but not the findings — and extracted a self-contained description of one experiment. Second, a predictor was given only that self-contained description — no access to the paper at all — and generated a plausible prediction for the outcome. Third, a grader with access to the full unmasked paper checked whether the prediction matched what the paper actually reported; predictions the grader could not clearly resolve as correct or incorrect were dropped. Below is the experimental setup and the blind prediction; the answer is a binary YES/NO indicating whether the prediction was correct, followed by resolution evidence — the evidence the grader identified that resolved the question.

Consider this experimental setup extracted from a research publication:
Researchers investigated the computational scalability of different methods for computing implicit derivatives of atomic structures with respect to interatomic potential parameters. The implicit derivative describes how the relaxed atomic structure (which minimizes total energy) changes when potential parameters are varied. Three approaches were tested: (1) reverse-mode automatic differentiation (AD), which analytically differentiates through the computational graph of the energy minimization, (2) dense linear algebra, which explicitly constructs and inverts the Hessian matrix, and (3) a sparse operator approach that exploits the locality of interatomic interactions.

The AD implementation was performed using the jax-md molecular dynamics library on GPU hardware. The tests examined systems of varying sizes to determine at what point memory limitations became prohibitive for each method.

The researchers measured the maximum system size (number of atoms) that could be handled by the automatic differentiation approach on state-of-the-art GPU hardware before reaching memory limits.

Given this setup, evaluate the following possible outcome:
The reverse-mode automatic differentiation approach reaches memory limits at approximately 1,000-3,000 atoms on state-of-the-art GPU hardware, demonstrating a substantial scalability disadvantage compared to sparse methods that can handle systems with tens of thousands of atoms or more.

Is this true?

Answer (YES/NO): YES